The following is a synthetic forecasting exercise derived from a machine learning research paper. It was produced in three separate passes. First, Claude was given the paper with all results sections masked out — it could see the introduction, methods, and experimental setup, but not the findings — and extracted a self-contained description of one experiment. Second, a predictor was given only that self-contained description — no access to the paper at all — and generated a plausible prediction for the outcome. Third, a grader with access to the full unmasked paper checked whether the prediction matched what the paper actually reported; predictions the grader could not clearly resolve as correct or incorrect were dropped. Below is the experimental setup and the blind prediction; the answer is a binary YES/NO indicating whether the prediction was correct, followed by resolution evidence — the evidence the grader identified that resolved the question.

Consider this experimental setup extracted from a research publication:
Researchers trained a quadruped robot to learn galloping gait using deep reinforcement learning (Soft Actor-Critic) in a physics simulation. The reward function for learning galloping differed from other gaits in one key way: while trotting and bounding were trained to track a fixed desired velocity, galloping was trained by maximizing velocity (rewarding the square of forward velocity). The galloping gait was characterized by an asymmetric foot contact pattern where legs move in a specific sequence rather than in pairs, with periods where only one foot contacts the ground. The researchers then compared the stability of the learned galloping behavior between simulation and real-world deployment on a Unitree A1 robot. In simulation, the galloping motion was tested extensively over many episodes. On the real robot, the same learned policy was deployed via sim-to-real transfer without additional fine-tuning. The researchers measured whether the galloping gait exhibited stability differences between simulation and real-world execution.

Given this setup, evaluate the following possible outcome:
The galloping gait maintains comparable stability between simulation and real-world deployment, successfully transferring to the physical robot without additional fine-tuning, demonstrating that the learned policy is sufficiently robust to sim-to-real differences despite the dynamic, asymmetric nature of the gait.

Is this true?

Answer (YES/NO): NO